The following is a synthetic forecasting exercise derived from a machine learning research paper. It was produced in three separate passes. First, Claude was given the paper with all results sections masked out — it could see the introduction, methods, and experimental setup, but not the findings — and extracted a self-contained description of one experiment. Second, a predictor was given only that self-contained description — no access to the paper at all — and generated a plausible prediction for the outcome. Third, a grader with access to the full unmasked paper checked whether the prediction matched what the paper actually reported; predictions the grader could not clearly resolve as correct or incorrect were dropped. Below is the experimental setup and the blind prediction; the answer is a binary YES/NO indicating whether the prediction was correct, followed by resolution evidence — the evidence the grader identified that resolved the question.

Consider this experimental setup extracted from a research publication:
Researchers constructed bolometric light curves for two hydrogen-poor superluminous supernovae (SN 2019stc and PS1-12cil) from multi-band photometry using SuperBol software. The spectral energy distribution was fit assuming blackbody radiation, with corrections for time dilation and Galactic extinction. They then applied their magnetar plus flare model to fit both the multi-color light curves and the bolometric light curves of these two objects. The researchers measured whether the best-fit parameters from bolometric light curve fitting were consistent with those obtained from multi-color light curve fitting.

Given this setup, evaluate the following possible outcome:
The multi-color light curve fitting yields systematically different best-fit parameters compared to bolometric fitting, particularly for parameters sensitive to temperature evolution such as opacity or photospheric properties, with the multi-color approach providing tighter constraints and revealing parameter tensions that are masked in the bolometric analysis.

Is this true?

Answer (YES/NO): NO